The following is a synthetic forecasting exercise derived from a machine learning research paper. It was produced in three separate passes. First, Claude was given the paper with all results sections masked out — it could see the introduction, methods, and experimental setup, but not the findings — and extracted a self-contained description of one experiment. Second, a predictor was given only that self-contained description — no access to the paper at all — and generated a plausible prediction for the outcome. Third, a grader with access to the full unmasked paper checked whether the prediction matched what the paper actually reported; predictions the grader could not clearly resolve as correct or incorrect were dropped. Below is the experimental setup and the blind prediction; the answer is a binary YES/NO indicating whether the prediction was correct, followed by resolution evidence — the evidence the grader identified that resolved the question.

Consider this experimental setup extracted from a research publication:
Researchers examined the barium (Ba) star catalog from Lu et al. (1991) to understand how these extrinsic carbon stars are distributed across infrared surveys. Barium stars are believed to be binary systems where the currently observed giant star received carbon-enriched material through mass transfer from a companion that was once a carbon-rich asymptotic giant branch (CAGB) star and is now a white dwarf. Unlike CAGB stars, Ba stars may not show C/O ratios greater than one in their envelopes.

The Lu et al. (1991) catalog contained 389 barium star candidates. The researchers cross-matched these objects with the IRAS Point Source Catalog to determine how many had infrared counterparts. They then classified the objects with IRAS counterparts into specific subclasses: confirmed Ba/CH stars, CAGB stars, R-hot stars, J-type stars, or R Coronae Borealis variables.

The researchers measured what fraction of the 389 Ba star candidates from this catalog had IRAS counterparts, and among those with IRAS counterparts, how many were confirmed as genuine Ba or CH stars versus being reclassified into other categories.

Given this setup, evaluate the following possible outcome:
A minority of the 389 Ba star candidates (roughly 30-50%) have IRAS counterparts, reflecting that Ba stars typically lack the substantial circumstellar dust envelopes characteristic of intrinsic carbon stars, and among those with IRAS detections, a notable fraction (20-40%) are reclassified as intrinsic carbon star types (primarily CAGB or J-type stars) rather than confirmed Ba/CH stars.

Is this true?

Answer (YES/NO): NO